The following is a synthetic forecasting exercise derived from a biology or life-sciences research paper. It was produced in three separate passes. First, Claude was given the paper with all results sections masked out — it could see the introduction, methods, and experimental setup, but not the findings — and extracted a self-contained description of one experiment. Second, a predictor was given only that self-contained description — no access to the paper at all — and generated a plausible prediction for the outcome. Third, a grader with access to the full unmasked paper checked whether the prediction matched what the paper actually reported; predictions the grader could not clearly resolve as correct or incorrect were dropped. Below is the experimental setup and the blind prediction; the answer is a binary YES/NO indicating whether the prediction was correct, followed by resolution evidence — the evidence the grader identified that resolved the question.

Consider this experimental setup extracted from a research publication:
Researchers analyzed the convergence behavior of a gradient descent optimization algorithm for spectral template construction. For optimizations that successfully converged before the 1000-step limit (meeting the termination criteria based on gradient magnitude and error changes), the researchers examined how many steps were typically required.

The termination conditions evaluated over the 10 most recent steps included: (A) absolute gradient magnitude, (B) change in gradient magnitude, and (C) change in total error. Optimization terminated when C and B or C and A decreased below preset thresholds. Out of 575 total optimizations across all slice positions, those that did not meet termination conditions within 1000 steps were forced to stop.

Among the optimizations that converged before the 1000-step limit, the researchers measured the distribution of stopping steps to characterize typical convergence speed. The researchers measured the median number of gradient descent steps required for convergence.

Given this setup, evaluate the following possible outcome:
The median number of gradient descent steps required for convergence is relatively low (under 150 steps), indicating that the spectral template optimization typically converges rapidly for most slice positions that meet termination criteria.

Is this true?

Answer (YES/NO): NO